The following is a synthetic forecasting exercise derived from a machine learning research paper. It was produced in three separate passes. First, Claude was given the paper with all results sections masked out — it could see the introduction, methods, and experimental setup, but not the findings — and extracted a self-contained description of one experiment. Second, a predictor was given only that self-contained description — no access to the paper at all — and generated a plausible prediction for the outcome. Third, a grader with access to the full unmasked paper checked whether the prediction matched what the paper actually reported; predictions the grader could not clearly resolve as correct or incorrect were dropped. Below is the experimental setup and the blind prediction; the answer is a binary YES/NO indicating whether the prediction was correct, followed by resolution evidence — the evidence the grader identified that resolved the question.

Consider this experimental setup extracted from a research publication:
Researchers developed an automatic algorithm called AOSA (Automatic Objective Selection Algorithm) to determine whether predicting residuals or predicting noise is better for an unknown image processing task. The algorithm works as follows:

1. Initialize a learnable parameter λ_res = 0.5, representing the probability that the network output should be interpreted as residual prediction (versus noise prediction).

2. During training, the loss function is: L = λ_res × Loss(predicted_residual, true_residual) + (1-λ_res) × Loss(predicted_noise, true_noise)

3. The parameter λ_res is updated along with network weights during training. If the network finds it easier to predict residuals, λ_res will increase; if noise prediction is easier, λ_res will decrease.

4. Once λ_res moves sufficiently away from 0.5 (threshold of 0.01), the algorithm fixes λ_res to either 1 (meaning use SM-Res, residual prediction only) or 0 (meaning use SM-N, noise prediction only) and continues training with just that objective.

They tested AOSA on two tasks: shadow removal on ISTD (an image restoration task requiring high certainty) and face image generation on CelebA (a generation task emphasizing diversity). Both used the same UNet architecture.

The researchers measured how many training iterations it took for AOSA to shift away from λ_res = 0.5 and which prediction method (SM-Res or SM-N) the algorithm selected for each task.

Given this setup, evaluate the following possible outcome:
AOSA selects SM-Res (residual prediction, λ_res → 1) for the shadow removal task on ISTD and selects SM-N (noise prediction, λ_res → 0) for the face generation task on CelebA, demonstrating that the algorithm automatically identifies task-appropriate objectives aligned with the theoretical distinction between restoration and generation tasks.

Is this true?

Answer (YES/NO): YES